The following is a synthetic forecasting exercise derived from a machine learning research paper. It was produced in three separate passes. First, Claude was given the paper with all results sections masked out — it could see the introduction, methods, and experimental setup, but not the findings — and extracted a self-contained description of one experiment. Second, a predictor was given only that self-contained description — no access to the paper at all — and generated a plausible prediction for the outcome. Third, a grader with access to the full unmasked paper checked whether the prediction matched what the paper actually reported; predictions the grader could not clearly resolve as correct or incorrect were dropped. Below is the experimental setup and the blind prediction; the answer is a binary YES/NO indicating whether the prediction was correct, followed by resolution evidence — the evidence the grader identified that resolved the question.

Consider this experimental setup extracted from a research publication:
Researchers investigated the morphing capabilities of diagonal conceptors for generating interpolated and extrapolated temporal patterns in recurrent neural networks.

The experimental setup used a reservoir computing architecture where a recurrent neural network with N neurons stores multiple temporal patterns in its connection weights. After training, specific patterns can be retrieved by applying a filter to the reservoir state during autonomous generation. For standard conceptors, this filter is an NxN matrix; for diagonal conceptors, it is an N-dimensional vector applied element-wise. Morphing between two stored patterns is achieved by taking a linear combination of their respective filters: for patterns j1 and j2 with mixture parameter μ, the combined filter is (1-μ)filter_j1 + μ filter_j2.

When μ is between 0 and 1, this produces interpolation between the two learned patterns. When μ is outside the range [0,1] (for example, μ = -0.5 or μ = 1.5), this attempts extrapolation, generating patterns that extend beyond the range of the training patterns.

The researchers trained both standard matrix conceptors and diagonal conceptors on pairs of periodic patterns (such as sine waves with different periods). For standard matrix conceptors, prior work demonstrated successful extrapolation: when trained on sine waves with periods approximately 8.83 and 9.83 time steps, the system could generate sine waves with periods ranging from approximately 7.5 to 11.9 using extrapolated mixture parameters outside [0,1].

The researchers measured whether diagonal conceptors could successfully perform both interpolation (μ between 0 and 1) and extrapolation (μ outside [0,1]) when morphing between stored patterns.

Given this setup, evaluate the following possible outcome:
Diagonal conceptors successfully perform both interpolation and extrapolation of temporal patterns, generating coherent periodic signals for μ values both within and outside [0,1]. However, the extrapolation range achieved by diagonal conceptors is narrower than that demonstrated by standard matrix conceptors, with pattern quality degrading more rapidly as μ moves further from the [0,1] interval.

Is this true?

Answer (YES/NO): NO